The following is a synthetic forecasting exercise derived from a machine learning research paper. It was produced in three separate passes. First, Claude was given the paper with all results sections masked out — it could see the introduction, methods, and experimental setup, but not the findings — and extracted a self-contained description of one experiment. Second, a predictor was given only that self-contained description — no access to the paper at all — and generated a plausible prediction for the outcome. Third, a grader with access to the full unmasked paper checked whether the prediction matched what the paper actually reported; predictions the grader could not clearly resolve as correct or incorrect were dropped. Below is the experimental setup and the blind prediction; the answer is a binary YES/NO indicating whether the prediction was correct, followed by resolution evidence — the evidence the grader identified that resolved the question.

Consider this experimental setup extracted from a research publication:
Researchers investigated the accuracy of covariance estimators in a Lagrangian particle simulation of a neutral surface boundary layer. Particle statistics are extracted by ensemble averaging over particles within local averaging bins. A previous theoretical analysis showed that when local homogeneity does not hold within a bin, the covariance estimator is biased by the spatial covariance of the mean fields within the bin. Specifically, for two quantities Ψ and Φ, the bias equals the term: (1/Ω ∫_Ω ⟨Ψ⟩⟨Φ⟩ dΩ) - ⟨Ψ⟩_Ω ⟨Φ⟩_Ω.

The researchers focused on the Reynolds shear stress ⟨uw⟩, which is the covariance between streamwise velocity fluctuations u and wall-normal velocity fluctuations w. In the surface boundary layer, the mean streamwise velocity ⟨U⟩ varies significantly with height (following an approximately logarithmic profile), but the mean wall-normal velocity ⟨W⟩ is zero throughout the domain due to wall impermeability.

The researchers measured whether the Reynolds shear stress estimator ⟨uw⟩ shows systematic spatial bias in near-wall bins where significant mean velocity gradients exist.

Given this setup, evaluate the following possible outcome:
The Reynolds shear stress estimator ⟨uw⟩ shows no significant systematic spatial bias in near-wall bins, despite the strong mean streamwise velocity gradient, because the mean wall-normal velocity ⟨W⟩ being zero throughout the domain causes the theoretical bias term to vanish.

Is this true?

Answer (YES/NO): YES